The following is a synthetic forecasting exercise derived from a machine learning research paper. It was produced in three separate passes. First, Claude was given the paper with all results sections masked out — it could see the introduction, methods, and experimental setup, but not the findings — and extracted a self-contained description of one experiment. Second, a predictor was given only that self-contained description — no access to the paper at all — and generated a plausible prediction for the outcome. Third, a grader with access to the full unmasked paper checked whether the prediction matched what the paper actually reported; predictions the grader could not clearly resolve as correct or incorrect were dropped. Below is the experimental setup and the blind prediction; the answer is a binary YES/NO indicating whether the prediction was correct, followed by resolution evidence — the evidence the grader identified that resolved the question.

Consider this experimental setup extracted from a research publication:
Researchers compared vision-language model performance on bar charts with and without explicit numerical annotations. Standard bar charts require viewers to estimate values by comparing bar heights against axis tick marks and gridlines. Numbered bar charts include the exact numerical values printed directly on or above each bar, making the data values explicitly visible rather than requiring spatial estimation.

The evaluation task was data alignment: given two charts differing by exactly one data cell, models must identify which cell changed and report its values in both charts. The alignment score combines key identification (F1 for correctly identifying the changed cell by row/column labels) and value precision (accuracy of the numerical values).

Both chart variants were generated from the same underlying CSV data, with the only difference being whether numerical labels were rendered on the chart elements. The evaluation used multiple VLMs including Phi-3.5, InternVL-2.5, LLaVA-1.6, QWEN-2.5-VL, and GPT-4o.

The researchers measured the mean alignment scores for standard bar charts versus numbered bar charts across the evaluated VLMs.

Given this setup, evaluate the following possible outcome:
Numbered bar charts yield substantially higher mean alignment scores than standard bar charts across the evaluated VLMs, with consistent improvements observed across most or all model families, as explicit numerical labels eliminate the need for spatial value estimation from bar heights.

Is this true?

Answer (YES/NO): YES